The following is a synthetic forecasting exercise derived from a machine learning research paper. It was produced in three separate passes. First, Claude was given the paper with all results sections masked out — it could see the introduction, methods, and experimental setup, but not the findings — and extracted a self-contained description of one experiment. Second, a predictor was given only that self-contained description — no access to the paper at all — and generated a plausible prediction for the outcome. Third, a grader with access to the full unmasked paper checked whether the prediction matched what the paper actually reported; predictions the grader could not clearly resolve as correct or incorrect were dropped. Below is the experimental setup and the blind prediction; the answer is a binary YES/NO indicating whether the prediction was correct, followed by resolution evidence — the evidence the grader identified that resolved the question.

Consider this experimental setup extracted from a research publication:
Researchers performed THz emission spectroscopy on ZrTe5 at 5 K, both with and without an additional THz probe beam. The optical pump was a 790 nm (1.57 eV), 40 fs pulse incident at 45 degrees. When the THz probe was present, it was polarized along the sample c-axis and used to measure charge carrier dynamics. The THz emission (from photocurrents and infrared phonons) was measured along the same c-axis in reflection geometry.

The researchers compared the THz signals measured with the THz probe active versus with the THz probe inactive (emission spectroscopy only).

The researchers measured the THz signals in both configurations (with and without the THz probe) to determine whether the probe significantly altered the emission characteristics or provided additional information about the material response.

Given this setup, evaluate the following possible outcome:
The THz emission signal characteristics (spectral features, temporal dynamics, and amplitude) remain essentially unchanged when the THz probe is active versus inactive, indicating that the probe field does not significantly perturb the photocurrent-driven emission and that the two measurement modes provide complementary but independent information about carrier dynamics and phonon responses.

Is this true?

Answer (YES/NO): YES